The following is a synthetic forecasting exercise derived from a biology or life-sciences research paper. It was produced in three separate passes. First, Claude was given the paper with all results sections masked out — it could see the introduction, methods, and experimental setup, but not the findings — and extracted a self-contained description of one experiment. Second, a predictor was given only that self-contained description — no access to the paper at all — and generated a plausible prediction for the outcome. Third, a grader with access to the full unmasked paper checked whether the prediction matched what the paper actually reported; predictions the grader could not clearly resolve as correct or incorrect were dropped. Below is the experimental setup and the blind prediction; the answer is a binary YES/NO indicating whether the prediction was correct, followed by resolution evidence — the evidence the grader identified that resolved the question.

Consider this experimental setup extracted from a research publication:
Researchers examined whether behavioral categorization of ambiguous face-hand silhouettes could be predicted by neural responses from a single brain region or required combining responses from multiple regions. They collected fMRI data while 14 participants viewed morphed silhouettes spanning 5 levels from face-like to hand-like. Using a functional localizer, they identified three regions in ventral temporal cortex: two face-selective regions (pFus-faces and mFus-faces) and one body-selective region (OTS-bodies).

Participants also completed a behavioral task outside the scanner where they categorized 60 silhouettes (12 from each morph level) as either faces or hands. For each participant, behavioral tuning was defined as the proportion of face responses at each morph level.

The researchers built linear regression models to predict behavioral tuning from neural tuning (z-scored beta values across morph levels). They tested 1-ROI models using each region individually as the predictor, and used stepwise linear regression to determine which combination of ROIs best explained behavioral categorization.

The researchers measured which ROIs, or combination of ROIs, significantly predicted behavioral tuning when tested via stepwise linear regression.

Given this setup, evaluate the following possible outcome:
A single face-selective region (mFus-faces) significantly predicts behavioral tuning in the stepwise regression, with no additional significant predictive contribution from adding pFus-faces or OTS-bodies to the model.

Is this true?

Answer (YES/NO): NO